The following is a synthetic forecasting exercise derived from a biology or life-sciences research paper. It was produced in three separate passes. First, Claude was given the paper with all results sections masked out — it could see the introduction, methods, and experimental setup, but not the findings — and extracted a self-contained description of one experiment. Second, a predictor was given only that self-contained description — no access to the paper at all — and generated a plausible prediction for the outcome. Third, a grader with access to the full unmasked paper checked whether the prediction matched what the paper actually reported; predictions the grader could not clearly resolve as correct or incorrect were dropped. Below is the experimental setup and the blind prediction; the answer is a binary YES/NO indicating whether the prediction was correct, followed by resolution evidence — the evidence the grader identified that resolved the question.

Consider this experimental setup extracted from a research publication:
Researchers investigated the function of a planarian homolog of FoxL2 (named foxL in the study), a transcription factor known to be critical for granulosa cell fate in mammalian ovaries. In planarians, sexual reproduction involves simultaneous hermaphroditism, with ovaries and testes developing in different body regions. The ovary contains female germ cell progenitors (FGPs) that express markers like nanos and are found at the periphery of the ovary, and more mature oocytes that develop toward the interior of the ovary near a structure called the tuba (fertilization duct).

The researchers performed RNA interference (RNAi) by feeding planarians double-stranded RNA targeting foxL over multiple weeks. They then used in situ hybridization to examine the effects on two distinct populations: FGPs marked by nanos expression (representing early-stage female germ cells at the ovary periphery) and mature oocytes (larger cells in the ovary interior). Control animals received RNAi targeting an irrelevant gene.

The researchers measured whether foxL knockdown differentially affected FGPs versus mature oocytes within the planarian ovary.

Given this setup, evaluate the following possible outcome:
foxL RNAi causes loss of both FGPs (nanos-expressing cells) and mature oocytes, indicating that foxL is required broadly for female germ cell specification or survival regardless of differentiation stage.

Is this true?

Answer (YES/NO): NO